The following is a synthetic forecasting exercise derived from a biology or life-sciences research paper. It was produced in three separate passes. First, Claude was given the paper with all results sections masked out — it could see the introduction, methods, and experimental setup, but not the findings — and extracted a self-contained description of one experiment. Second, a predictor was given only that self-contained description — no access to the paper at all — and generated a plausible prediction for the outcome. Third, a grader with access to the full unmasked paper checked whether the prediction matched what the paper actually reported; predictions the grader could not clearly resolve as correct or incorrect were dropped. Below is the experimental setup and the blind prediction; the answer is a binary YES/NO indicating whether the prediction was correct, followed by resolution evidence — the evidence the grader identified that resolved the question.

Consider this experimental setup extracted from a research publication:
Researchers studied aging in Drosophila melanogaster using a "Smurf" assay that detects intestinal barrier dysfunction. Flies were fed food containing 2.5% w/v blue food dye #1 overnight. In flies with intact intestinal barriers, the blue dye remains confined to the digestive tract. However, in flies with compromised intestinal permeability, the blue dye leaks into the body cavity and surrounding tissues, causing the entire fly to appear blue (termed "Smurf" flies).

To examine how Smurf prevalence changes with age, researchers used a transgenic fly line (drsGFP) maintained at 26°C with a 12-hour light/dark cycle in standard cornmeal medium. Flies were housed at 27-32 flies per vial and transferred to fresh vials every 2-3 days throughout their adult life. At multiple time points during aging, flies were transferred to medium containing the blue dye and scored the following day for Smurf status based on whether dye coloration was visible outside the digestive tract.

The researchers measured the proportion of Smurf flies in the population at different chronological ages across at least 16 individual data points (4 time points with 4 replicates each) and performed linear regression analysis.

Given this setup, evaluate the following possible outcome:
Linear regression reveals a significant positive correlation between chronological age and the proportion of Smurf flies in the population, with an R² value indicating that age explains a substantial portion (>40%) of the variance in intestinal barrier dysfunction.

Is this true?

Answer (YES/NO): YES